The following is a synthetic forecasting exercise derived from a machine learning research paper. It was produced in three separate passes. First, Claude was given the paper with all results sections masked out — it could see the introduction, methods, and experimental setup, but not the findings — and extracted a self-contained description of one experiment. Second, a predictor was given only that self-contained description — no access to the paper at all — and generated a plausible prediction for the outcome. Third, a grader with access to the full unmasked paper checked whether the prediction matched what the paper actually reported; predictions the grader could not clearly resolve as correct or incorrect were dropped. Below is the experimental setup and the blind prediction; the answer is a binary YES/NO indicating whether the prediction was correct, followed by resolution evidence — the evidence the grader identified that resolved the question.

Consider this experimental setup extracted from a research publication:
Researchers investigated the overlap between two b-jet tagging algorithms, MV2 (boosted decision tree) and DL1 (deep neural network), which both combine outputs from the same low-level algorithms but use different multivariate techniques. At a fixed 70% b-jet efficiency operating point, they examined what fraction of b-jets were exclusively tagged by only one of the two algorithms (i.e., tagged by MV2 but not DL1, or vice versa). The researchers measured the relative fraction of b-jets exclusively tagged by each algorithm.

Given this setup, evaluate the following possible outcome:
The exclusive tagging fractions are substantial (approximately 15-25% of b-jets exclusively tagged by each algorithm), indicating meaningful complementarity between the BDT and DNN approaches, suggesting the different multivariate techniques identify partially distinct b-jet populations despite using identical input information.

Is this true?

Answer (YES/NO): NO